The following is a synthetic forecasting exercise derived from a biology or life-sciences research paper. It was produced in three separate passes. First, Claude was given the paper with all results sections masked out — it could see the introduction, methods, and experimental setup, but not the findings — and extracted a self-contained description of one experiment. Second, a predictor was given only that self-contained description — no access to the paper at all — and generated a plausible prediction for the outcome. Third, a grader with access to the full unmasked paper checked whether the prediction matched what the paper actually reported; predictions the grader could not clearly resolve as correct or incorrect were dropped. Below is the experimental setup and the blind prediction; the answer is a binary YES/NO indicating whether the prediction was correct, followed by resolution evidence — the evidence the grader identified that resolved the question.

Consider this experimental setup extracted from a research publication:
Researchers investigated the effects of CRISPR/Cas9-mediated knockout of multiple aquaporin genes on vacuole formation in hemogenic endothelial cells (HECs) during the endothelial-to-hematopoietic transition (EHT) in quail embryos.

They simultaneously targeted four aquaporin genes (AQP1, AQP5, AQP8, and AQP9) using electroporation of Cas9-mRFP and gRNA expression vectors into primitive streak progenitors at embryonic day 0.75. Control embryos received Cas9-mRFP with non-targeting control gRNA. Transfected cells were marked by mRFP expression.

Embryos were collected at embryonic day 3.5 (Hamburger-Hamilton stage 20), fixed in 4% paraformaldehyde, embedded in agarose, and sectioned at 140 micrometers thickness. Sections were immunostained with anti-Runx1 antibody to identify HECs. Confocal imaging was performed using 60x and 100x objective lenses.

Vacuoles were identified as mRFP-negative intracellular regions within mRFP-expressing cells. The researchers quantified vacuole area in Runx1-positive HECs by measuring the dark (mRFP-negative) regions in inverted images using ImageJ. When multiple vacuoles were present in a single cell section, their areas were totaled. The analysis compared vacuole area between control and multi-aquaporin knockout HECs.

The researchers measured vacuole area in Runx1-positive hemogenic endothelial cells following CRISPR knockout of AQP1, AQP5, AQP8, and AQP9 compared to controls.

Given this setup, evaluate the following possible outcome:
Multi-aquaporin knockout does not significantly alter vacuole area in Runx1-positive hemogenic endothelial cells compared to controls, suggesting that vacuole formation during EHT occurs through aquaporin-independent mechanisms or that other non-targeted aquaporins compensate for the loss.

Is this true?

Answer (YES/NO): NO